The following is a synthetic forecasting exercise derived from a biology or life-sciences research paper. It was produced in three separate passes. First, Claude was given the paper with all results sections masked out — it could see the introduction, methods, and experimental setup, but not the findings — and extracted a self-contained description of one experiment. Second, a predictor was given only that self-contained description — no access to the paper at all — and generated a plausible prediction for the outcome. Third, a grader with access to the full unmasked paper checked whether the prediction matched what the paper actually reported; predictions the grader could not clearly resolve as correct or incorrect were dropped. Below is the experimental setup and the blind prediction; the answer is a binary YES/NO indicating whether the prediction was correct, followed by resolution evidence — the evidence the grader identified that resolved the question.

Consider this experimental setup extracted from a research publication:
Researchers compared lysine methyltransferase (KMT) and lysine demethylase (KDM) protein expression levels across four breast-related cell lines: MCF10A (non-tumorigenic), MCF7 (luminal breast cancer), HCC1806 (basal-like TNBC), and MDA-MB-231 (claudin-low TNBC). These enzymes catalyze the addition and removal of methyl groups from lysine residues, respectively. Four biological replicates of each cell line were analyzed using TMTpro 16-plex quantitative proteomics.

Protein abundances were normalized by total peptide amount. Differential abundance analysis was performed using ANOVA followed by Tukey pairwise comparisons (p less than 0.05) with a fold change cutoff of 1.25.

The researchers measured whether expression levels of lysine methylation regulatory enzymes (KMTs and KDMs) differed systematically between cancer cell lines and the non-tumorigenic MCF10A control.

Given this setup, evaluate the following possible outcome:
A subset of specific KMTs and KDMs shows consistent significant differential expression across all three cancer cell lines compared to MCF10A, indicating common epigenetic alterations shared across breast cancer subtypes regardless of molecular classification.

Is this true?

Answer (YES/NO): NO